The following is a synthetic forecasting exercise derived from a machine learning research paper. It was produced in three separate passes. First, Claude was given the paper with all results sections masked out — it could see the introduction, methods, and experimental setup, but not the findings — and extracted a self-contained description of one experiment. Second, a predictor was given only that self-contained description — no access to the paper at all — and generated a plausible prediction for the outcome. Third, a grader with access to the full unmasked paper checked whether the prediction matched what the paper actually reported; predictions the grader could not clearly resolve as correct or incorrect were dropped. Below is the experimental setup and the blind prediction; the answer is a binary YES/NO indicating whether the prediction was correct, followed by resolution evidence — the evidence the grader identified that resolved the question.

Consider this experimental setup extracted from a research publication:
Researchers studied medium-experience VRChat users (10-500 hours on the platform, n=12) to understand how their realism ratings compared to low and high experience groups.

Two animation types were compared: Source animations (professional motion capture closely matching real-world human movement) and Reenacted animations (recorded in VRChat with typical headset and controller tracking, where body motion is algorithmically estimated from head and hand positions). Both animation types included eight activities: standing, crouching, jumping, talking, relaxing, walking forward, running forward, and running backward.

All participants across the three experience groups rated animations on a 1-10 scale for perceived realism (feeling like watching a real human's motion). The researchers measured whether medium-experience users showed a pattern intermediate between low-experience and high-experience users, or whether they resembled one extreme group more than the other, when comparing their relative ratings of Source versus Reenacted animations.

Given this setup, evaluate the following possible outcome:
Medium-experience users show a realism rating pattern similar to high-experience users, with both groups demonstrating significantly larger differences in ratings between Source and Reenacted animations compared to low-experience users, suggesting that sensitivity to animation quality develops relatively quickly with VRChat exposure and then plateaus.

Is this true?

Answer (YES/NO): NO